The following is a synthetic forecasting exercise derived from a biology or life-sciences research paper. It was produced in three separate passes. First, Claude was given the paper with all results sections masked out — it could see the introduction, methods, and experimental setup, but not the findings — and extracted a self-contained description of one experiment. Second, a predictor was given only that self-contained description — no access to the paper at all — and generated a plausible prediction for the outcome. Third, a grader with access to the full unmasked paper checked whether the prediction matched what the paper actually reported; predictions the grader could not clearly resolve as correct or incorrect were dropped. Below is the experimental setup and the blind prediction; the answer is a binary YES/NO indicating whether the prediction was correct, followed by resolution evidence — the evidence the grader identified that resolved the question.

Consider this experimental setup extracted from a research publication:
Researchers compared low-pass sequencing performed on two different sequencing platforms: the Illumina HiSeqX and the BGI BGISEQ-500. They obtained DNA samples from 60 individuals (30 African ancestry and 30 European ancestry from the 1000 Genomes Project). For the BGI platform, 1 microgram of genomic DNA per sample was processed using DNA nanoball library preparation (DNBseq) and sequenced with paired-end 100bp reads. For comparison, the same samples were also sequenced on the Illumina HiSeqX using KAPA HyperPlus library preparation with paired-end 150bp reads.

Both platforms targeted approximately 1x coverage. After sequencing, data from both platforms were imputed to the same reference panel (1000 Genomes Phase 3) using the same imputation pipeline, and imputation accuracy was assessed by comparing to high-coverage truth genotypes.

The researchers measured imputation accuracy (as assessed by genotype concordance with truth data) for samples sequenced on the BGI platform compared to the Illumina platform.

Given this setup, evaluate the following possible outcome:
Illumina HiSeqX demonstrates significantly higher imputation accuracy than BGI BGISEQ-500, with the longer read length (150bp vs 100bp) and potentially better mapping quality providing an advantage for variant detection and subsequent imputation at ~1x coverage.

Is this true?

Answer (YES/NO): NO